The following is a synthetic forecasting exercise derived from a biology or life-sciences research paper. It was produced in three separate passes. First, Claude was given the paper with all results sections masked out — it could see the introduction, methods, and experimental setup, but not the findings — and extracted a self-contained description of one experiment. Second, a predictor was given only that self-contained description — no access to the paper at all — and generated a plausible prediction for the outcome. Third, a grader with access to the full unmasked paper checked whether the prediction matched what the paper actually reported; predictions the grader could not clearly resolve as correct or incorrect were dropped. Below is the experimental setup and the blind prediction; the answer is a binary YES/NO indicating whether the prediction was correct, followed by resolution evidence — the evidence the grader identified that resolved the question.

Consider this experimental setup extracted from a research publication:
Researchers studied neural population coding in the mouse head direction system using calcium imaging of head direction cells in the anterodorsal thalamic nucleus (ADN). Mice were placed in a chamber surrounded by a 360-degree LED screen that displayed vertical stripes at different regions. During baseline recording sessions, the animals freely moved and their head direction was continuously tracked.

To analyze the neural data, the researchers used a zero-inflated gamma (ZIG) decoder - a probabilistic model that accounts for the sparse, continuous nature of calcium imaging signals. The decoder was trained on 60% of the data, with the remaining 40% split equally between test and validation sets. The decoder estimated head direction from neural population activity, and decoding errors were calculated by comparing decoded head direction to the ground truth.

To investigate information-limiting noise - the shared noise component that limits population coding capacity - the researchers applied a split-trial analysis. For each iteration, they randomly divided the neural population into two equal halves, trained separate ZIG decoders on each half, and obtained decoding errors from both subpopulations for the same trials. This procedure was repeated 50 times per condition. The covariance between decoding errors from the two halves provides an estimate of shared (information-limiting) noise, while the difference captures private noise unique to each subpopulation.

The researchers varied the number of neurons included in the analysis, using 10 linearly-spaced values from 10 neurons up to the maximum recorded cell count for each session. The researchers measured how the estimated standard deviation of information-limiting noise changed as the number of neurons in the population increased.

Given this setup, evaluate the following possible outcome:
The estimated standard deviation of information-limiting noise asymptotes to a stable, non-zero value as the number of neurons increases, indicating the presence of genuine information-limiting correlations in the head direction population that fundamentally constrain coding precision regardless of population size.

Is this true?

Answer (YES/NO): YES